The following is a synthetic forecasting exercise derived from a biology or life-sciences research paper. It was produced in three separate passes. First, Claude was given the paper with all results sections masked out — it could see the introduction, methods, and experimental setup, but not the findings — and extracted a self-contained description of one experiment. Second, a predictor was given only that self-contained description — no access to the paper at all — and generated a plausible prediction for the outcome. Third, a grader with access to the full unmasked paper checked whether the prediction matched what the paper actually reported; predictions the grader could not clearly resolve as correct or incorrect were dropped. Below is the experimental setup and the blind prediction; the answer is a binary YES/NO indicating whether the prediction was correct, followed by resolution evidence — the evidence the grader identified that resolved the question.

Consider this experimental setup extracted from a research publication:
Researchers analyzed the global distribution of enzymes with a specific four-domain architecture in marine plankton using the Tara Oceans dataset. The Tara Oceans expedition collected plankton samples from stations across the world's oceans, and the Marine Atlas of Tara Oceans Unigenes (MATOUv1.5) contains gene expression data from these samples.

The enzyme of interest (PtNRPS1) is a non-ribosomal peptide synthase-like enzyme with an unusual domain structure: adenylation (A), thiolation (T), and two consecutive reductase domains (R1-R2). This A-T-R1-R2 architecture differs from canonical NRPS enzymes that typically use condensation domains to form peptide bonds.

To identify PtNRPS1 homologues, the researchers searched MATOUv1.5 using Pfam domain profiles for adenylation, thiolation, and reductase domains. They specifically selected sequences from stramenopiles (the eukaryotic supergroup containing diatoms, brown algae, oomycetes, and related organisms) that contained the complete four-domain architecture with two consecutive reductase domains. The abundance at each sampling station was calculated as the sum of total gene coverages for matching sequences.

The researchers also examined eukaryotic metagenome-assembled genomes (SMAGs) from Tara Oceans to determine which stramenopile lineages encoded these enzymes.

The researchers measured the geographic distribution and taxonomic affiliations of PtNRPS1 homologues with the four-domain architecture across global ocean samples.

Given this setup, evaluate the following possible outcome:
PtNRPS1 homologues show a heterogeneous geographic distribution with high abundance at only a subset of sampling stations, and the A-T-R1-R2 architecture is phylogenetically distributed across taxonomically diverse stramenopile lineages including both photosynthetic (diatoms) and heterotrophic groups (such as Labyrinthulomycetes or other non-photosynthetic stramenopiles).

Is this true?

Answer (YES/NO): NO